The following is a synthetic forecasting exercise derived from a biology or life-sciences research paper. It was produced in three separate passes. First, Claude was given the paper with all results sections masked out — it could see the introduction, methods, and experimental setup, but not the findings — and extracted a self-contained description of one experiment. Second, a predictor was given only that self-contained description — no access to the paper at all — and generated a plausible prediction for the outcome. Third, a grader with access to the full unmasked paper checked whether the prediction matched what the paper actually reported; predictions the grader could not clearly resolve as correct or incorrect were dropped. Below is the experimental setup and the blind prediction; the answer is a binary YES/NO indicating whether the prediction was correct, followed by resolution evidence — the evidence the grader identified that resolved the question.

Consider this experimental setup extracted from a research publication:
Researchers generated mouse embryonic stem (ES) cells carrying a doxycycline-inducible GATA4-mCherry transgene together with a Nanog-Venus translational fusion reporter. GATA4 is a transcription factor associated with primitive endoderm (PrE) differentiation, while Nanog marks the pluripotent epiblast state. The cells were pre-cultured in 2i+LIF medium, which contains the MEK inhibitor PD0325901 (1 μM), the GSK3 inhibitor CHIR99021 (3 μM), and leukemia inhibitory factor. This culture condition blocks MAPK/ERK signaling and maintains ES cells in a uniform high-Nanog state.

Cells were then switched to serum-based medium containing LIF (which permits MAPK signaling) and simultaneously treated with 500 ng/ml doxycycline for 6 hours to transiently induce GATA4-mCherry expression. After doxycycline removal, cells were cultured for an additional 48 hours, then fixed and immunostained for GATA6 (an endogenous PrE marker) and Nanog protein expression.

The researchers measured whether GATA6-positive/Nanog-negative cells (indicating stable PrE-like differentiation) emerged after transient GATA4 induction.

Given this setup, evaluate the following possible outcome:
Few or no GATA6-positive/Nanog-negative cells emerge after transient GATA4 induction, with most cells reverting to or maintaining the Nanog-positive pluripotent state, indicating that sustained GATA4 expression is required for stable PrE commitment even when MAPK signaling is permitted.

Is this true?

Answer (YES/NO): NO